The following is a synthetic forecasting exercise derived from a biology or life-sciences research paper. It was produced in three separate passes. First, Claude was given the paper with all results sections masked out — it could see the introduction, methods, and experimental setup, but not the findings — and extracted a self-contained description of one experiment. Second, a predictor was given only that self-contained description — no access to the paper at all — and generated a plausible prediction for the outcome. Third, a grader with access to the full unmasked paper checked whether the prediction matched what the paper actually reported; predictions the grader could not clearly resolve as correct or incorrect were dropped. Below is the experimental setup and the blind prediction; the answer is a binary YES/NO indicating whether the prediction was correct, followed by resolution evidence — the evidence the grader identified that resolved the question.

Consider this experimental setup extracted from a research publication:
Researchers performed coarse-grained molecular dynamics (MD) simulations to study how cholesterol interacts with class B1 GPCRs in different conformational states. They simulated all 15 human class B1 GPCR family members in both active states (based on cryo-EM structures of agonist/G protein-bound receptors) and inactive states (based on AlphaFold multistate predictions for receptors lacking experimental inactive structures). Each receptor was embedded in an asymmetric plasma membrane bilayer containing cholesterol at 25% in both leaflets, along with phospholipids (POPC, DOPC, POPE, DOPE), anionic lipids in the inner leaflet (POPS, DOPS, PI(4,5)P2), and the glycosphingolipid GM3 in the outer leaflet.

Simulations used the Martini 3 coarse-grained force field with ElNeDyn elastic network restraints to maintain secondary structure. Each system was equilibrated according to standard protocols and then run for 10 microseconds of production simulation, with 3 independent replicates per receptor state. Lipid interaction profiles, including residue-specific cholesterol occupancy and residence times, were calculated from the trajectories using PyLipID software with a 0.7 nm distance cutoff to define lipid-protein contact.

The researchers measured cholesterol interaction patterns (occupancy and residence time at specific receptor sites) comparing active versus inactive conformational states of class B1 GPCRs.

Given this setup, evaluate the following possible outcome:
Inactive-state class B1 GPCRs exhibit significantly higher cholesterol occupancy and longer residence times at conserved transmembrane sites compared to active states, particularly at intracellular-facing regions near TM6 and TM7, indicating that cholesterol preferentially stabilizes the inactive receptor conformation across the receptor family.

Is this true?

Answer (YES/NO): NO